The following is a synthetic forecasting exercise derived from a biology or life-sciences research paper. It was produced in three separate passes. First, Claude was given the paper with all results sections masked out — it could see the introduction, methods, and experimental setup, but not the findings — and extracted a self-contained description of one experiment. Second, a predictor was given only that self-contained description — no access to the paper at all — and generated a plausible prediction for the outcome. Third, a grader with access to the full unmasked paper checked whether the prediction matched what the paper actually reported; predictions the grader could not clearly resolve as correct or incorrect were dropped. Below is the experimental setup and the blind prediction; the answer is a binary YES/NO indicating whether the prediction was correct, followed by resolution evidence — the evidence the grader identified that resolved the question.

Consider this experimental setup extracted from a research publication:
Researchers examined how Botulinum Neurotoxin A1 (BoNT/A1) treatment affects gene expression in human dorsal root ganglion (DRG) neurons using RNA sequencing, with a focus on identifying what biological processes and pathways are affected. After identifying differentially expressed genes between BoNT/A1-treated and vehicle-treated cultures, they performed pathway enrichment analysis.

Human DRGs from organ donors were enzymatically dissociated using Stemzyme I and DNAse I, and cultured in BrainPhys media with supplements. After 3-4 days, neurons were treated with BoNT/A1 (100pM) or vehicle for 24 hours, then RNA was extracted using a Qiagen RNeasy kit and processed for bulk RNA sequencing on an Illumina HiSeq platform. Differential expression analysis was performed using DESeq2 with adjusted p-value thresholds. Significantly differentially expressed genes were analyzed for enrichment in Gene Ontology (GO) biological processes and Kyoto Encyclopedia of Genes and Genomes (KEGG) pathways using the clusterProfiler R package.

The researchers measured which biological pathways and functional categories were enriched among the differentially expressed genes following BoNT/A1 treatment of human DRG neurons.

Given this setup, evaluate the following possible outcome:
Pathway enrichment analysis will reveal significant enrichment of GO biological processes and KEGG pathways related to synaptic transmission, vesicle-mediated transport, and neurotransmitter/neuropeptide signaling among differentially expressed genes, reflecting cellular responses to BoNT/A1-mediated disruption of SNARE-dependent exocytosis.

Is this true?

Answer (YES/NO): YES